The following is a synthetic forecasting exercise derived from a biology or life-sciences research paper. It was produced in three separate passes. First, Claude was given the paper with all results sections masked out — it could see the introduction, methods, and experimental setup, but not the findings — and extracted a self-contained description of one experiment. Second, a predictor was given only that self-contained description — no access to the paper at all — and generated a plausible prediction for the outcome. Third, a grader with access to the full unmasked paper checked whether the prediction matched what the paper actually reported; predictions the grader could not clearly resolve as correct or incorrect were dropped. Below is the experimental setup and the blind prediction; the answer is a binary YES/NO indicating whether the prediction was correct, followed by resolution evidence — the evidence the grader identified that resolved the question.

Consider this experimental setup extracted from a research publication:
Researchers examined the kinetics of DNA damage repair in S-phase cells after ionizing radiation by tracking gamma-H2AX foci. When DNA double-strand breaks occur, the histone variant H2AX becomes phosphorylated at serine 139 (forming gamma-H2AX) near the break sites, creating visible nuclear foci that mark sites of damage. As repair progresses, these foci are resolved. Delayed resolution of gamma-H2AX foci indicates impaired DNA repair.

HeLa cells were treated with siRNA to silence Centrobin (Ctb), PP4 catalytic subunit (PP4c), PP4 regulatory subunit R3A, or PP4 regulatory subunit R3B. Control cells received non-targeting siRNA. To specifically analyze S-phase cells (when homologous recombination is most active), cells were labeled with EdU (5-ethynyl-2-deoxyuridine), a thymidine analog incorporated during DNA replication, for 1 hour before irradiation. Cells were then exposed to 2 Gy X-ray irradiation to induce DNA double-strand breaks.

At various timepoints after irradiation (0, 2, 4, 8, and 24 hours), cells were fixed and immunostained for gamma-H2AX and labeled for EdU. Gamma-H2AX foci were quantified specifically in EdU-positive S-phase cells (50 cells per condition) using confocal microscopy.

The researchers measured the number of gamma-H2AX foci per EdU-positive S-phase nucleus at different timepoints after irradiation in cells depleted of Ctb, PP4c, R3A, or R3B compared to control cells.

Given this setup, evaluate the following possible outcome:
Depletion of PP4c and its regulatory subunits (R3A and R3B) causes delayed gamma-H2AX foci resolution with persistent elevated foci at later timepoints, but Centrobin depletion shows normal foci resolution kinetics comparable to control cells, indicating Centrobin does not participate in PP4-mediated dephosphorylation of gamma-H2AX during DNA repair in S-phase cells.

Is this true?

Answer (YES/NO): NO